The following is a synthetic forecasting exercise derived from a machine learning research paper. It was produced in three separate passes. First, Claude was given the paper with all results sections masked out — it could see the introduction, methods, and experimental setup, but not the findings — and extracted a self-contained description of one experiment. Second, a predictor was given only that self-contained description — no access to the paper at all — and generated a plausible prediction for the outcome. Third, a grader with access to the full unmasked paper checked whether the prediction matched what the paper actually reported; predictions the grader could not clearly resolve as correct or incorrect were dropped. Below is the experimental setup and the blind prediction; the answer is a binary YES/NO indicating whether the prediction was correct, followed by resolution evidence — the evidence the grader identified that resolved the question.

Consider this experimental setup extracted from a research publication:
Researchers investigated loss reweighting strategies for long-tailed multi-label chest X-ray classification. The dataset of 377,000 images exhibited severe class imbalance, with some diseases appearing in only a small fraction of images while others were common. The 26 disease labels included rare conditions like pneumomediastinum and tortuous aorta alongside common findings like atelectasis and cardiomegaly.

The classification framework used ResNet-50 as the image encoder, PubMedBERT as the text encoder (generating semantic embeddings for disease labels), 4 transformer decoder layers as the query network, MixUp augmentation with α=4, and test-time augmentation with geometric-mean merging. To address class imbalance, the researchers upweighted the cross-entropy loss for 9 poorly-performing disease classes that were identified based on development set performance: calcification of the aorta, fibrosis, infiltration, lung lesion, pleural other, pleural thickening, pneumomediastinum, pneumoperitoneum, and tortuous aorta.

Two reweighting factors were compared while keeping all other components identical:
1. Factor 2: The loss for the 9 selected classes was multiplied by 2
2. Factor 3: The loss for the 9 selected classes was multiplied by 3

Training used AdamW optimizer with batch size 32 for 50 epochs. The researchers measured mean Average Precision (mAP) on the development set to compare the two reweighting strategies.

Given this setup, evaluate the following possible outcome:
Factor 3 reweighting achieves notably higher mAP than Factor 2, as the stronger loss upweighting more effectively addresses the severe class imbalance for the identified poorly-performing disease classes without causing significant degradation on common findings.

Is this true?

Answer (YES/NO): NO